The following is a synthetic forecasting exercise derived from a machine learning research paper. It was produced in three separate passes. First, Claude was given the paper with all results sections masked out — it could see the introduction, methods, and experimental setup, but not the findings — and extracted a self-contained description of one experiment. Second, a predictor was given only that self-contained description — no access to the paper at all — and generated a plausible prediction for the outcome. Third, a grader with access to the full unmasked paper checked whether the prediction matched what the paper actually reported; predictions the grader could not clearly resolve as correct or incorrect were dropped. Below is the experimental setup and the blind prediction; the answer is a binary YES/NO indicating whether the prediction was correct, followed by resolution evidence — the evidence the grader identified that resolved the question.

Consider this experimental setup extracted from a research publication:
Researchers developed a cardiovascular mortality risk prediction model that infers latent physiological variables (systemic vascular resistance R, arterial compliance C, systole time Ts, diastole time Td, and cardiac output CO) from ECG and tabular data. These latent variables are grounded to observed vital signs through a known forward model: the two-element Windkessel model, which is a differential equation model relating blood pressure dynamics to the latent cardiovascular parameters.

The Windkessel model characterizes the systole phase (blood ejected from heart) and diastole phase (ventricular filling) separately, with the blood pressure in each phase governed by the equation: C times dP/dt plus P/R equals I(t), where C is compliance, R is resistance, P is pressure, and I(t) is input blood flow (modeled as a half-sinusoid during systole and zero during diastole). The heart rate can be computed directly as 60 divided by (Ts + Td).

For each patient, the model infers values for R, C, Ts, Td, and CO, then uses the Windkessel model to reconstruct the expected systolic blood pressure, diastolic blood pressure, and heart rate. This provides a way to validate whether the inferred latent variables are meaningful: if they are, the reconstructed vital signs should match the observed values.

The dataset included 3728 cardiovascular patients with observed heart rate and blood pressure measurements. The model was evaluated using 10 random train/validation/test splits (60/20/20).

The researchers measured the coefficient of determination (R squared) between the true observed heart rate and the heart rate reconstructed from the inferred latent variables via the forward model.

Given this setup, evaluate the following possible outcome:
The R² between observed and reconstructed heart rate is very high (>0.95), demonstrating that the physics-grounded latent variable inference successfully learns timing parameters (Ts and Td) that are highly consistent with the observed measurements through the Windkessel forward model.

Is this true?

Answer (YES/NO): NO